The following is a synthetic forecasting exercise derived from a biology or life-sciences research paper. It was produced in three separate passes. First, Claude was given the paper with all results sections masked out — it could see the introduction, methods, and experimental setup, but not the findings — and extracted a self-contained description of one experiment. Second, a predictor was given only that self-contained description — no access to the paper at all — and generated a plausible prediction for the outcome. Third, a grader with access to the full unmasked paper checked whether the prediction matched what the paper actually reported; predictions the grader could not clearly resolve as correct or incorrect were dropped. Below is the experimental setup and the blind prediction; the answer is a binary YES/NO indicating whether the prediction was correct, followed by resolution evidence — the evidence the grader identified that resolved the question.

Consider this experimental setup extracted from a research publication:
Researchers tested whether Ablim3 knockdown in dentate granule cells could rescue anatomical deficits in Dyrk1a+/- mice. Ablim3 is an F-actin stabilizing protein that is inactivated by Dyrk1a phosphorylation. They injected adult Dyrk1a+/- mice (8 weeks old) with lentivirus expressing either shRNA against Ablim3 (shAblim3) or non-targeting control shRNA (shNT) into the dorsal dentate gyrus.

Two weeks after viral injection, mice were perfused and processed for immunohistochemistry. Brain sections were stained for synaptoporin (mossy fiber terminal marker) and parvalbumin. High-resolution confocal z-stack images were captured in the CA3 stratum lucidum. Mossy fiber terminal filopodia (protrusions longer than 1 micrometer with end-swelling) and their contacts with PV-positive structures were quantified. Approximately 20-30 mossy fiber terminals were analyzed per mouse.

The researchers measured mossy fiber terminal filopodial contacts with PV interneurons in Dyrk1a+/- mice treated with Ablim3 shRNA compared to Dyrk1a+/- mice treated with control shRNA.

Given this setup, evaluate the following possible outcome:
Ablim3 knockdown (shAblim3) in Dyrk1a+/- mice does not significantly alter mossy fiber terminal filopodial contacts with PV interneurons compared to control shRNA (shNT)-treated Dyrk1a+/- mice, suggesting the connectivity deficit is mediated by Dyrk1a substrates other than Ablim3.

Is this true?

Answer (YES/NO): NO